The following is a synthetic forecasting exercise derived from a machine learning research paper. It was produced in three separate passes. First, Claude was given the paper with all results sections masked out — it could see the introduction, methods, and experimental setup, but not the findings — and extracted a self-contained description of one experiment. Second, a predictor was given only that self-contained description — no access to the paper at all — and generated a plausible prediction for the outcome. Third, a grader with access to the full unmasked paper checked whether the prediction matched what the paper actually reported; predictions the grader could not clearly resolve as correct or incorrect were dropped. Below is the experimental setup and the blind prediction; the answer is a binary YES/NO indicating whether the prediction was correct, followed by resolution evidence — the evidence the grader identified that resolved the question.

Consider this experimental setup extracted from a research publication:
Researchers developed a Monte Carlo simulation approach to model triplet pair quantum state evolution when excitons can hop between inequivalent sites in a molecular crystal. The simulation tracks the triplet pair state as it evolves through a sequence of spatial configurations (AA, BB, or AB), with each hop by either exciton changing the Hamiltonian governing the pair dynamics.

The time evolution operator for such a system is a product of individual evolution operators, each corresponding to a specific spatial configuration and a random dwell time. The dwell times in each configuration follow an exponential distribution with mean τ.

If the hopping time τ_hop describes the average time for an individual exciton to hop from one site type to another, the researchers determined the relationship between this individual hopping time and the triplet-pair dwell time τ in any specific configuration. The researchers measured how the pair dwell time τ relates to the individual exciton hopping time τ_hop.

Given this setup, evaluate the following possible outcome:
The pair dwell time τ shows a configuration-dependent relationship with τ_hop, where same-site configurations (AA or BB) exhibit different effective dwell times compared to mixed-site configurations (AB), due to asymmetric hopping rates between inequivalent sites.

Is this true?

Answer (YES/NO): NO